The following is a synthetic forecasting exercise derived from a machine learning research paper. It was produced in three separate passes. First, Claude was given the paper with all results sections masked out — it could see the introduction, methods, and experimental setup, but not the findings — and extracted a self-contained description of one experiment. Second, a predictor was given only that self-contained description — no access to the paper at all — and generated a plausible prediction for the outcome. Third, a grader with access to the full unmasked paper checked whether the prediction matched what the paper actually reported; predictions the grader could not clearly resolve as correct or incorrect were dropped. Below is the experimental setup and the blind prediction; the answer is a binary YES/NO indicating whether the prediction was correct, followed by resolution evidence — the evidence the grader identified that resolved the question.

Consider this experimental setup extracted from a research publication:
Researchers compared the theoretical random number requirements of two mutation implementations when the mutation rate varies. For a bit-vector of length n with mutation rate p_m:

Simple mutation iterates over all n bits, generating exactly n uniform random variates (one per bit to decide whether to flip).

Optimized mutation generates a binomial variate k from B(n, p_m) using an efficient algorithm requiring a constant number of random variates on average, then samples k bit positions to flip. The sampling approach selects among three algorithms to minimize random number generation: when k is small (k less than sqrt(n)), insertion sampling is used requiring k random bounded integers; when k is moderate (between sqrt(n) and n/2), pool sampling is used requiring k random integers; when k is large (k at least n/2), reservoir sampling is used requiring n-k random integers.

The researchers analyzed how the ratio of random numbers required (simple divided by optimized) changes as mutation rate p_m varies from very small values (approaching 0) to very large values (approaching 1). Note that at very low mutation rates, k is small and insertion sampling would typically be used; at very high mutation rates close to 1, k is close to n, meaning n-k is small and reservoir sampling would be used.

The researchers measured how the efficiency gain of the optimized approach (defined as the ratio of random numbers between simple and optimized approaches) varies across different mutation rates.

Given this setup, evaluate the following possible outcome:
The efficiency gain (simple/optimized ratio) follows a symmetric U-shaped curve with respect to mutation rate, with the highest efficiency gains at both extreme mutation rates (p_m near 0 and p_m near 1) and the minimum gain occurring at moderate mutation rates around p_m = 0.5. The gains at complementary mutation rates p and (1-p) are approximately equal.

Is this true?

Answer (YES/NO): YES